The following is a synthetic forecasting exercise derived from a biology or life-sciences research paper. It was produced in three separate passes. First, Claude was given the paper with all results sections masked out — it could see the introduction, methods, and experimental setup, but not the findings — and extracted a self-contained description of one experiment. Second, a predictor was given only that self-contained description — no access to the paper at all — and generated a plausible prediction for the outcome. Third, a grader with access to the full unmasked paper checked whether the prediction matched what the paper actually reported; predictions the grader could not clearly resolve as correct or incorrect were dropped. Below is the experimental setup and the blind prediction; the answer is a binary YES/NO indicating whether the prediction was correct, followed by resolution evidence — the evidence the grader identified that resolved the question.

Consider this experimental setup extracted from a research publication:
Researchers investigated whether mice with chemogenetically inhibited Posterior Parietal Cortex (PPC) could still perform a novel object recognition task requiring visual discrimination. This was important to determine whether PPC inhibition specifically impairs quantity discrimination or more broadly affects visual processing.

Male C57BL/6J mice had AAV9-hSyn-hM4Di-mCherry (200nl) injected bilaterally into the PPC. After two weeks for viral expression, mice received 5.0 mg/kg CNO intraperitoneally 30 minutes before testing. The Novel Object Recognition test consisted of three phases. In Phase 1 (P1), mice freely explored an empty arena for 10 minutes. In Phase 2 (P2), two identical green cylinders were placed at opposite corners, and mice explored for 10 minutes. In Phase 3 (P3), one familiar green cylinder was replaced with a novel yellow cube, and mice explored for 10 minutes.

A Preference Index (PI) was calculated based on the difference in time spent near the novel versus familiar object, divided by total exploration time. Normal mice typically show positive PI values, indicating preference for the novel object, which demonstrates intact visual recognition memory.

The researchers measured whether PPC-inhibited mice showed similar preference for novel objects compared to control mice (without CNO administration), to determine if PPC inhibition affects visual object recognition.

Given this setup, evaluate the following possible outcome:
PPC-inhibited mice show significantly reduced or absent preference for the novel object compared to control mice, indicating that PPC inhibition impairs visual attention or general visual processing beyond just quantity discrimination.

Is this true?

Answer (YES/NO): NO